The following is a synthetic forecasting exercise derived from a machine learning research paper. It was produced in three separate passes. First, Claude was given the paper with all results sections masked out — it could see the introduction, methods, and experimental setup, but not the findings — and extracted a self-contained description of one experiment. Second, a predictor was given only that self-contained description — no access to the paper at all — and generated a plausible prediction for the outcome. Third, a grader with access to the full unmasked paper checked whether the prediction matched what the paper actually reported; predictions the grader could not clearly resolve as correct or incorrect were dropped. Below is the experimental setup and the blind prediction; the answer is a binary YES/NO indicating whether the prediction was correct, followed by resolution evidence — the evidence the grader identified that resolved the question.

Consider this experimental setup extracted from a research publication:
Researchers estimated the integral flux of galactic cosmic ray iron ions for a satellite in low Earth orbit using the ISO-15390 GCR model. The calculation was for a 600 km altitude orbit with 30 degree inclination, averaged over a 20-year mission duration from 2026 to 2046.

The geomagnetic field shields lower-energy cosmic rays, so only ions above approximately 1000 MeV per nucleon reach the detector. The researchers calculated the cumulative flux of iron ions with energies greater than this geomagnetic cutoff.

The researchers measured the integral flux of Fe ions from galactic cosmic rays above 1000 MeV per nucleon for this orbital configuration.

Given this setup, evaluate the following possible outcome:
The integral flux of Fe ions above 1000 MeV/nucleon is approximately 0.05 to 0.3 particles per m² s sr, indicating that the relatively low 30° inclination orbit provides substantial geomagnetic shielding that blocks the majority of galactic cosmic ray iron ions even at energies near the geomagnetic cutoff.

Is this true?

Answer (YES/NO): YES